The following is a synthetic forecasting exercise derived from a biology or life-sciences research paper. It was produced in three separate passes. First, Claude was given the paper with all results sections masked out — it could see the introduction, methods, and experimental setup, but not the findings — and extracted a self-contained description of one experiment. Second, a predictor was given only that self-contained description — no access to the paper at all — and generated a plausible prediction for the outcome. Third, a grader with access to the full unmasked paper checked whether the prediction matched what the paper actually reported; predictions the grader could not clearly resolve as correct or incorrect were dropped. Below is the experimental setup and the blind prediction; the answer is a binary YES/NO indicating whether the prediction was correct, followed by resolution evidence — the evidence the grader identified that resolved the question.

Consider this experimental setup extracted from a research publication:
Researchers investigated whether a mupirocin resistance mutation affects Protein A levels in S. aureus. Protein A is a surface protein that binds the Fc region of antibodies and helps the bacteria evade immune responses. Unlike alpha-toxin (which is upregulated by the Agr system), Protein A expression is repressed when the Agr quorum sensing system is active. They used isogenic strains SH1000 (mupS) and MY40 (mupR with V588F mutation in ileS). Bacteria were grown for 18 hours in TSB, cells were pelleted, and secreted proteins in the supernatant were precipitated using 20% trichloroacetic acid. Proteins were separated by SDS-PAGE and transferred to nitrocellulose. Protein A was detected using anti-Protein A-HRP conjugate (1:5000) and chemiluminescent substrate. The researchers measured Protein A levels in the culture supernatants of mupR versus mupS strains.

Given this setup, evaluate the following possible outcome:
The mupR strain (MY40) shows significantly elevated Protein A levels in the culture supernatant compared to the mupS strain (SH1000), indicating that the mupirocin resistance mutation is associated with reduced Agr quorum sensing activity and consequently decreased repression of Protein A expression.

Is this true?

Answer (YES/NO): YES